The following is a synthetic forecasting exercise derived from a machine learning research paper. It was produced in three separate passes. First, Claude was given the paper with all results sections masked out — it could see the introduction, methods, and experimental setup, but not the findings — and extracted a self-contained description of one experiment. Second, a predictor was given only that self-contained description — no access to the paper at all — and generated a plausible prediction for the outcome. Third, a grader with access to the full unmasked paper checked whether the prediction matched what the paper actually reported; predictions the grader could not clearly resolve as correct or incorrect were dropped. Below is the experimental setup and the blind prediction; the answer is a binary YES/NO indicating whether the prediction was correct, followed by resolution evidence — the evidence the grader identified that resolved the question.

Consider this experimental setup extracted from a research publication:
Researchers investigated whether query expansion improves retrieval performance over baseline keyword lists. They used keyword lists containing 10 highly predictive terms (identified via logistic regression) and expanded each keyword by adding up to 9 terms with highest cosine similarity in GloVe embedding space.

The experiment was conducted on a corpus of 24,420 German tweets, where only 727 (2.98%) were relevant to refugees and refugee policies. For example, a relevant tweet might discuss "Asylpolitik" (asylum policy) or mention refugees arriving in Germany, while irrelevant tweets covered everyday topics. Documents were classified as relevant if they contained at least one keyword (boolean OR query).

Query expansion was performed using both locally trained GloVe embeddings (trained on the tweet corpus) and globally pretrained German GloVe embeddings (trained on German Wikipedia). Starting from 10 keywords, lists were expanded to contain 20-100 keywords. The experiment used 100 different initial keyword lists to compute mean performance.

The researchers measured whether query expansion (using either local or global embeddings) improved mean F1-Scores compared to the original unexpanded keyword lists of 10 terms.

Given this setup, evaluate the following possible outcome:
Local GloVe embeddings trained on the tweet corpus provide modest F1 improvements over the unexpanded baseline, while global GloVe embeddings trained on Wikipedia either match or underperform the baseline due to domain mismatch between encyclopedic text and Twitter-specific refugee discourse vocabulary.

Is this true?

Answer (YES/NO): NO